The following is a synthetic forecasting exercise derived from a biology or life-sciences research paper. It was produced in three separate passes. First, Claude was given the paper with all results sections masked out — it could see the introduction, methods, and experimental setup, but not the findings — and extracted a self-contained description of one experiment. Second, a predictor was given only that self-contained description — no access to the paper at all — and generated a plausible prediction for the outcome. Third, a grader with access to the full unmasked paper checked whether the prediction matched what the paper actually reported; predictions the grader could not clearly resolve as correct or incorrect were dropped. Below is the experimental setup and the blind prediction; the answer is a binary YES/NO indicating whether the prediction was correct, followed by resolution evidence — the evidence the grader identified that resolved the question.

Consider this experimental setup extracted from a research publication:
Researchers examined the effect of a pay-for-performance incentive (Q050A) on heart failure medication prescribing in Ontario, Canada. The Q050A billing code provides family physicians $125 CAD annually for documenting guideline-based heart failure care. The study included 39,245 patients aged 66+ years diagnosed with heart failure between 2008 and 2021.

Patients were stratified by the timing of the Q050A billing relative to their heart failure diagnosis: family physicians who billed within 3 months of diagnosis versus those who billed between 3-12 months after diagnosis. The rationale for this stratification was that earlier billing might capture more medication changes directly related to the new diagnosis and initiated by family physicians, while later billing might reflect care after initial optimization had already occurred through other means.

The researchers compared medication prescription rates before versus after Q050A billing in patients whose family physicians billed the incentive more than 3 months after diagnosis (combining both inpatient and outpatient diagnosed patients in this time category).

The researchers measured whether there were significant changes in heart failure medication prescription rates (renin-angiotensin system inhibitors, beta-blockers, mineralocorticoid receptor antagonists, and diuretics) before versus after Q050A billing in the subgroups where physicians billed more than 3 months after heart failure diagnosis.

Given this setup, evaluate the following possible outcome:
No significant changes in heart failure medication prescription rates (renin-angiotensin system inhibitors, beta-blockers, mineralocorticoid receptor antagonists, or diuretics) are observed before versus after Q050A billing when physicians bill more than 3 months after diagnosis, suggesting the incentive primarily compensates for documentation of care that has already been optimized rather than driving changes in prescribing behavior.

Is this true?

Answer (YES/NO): YES